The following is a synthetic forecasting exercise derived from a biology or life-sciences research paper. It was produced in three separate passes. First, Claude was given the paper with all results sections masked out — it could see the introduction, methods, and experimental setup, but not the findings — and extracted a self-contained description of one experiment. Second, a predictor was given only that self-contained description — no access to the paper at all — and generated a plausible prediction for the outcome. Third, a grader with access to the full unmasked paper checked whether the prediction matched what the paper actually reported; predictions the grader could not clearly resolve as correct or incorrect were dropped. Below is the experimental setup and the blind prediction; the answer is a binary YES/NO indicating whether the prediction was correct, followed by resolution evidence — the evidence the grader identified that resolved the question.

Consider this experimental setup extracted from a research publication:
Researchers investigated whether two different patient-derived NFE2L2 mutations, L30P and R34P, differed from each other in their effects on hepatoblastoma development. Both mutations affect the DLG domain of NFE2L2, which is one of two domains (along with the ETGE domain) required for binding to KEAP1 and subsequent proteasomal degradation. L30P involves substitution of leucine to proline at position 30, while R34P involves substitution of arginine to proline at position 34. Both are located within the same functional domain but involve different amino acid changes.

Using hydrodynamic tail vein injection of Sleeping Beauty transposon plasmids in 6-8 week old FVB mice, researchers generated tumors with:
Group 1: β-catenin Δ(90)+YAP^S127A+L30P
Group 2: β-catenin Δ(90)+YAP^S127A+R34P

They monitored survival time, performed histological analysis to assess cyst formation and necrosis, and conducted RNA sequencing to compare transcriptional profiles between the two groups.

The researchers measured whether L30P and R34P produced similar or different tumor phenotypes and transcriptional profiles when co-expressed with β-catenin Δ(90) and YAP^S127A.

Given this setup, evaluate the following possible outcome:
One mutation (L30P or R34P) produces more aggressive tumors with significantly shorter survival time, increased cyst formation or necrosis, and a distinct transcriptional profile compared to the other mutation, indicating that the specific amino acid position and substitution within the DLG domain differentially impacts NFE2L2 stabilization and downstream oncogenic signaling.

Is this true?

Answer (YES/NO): NO